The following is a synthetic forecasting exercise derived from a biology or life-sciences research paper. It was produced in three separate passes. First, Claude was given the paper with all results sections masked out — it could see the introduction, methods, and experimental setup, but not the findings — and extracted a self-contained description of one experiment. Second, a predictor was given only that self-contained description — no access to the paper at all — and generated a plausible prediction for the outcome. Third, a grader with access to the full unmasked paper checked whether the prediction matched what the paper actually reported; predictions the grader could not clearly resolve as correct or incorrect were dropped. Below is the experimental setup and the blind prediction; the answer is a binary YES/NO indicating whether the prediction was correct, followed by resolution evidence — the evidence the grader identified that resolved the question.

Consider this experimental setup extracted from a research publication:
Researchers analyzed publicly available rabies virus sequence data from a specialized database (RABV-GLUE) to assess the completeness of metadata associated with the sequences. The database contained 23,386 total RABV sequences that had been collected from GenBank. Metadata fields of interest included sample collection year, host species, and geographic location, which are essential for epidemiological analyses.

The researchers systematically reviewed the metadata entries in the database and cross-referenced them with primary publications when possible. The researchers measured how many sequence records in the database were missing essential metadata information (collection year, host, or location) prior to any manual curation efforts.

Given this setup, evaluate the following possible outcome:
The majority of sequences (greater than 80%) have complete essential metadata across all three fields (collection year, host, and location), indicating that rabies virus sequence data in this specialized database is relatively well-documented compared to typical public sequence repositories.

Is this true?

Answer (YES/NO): NO